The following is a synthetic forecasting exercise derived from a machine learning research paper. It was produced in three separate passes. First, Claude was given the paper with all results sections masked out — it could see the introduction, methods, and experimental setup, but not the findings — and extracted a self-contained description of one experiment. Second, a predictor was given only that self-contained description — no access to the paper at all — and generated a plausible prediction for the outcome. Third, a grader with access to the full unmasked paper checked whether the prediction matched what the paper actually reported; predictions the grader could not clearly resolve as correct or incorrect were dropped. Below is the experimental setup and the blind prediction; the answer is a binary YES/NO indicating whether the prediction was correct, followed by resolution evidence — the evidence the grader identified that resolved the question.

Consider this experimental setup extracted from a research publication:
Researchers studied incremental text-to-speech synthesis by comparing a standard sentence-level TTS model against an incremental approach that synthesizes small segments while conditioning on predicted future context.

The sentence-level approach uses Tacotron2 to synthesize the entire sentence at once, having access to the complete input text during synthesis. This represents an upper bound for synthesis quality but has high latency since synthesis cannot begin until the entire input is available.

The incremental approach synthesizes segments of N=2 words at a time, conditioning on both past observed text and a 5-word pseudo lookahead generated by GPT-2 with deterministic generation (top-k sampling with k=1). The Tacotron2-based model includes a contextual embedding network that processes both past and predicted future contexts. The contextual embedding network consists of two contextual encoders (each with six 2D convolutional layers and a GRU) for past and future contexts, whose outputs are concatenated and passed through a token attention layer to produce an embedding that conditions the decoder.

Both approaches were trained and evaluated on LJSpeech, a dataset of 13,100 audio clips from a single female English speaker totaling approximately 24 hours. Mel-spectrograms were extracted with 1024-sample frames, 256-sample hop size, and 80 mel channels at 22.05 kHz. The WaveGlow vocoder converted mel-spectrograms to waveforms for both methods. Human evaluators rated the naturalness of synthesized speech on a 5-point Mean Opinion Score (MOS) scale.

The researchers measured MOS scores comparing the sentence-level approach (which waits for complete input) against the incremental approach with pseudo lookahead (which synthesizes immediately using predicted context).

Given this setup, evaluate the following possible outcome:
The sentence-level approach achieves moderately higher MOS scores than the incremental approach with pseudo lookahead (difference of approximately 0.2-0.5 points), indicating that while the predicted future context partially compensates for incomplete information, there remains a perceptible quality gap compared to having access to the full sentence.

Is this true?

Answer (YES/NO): YES